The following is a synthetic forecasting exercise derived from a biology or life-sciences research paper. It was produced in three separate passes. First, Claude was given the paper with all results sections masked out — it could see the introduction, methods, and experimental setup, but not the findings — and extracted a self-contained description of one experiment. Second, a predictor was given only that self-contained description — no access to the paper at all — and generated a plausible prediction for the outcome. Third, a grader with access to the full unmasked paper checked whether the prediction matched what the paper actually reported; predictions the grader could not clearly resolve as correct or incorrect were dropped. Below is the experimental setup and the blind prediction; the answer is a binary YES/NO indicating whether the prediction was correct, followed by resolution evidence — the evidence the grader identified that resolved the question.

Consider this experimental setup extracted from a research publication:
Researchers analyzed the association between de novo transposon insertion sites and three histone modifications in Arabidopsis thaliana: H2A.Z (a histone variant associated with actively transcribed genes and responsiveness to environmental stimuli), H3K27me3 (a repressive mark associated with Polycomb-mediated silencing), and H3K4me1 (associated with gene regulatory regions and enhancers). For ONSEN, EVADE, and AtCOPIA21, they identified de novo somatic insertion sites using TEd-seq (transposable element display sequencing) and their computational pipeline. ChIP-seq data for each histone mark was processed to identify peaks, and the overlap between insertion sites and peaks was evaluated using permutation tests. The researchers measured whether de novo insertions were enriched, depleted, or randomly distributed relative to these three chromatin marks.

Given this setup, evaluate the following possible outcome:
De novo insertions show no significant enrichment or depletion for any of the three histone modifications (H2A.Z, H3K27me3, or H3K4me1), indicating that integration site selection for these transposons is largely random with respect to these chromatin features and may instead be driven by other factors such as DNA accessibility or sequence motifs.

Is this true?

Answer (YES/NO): NO